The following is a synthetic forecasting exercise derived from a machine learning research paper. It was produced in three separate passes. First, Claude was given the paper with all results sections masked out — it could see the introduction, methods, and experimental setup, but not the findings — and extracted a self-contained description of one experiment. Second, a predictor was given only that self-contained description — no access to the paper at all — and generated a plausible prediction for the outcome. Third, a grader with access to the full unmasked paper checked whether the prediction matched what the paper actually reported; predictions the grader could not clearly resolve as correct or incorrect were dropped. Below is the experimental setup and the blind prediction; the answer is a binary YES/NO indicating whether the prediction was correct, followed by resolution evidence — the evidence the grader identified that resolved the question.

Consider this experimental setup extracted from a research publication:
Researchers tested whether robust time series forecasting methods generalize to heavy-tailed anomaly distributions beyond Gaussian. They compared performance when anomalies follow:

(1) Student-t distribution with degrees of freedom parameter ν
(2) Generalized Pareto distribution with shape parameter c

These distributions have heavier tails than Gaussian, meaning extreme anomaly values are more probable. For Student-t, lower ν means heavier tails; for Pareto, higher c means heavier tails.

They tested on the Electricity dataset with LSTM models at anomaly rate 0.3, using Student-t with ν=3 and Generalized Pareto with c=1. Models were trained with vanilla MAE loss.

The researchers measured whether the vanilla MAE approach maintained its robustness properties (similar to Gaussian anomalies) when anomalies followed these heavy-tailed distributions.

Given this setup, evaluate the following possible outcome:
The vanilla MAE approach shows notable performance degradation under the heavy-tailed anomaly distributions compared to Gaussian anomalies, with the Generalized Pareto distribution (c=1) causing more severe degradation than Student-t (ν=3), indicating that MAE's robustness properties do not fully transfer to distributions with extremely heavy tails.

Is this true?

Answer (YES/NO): NO